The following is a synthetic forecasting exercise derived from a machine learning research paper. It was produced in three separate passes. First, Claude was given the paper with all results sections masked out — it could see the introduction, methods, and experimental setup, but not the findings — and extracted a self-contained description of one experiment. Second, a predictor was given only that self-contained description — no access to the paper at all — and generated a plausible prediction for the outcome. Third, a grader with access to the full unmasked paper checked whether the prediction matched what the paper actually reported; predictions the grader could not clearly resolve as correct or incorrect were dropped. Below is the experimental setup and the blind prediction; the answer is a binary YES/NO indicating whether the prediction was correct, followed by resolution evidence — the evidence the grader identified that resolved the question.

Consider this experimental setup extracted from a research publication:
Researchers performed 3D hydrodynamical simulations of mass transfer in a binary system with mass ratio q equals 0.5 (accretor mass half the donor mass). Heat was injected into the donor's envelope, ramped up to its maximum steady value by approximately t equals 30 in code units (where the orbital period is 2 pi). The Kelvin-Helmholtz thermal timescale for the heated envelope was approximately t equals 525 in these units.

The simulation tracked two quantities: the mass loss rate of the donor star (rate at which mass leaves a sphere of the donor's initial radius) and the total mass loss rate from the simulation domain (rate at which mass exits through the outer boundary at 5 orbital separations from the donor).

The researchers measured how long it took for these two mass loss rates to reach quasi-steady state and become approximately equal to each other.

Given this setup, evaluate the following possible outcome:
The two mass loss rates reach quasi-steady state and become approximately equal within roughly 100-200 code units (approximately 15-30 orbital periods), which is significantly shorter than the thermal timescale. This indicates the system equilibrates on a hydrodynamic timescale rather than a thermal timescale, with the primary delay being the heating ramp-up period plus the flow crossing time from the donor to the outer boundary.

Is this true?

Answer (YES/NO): NO